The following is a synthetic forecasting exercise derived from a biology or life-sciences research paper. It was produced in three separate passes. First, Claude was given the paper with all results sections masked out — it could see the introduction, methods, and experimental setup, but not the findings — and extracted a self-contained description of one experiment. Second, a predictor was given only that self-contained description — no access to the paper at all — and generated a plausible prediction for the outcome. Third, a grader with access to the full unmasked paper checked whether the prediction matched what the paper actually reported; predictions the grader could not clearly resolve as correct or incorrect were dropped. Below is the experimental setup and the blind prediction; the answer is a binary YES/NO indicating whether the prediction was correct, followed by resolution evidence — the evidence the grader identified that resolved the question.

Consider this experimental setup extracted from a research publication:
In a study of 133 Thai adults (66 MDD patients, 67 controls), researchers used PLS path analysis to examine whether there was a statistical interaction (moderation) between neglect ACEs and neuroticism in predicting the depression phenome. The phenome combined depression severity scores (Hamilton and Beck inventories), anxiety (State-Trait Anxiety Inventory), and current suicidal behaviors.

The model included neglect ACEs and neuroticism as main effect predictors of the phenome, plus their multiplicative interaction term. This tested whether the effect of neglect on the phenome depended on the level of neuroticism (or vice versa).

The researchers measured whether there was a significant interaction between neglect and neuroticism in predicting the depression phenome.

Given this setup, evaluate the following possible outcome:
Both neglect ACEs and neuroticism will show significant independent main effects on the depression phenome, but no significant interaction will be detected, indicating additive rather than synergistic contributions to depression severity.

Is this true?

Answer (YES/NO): NO